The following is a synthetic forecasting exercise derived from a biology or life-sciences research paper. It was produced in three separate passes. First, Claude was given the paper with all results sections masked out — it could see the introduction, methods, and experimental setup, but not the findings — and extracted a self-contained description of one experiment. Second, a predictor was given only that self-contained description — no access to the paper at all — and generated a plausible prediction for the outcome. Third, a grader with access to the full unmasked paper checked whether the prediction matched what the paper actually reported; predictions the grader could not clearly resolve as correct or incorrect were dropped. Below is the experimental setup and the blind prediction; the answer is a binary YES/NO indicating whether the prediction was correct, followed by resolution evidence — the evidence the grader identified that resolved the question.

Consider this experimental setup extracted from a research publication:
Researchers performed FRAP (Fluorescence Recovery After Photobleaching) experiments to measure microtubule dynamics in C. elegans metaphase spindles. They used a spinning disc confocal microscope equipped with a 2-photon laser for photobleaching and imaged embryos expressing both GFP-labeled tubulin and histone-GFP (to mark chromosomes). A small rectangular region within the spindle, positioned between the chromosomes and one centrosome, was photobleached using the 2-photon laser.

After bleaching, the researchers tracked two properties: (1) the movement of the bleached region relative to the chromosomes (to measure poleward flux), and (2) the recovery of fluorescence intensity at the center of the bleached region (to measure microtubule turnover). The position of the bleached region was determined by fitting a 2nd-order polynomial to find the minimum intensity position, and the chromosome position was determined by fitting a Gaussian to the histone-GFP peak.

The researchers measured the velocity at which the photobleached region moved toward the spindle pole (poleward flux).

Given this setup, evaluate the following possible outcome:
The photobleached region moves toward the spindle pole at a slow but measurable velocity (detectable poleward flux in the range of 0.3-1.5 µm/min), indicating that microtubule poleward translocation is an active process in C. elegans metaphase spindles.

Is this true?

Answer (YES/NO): NO